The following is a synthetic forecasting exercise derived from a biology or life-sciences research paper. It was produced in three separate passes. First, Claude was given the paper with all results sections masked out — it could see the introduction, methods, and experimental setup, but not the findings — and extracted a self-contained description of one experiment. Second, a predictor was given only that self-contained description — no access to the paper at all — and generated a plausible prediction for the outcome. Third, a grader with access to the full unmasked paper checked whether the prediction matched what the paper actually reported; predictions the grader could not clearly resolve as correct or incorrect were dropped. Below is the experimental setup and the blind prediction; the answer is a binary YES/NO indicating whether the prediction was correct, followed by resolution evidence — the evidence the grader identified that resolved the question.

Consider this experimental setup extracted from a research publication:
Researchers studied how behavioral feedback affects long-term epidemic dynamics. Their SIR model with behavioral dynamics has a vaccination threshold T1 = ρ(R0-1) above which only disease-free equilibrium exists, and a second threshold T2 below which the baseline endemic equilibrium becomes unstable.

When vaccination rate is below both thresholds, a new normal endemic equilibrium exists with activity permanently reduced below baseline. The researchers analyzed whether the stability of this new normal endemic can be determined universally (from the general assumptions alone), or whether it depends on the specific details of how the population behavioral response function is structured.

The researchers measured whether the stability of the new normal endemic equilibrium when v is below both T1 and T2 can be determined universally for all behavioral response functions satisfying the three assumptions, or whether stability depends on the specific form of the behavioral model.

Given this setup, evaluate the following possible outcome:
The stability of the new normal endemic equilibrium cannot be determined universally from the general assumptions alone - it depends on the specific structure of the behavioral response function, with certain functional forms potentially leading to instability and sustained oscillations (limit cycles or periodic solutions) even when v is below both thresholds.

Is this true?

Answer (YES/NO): YES